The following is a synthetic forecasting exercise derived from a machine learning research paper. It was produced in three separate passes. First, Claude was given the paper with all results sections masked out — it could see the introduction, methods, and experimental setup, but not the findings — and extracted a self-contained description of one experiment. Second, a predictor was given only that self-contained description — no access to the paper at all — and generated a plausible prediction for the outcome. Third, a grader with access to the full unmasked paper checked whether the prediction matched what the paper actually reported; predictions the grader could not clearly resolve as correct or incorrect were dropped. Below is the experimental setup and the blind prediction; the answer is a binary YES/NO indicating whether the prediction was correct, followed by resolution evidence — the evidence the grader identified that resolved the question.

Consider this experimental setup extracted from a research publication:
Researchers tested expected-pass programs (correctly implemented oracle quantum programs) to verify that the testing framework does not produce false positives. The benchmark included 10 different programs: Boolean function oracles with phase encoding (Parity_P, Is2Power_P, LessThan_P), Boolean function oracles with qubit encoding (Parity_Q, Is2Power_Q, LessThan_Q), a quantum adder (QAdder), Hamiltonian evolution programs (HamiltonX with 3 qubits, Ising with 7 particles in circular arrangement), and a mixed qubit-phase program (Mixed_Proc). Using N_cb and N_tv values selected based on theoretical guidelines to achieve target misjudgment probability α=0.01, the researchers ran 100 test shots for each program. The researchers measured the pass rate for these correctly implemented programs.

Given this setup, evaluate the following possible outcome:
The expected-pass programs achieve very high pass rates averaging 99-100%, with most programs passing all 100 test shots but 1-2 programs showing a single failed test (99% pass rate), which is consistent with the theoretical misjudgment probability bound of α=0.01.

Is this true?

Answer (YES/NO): NO